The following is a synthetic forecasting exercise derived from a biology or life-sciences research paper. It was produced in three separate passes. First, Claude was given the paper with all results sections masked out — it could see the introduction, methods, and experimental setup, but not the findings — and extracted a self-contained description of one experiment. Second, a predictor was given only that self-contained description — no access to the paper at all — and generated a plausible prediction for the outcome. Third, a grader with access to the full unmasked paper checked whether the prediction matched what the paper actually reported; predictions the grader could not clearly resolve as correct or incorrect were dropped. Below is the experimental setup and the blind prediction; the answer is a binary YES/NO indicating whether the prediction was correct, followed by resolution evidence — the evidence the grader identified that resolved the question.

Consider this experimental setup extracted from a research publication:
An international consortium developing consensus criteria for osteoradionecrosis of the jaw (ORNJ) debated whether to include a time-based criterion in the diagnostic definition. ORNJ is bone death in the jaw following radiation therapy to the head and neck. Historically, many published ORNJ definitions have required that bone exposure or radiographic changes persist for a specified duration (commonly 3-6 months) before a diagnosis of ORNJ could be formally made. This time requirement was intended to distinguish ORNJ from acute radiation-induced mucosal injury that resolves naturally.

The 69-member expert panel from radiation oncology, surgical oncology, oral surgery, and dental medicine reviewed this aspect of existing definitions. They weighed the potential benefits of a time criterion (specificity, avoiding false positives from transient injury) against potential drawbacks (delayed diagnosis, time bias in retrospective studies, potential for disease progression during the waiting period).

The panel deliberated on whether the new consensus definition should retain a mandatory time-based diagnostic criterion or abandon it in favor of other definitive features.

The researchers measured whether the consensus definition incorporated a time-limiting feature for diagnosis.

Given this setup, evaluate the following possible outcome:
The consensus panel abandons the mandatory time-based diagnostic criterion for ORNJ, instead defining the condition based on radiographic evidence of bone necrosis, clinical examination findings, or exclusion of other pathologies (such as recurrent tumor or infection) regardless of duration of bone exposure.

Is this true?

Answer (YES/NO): NO